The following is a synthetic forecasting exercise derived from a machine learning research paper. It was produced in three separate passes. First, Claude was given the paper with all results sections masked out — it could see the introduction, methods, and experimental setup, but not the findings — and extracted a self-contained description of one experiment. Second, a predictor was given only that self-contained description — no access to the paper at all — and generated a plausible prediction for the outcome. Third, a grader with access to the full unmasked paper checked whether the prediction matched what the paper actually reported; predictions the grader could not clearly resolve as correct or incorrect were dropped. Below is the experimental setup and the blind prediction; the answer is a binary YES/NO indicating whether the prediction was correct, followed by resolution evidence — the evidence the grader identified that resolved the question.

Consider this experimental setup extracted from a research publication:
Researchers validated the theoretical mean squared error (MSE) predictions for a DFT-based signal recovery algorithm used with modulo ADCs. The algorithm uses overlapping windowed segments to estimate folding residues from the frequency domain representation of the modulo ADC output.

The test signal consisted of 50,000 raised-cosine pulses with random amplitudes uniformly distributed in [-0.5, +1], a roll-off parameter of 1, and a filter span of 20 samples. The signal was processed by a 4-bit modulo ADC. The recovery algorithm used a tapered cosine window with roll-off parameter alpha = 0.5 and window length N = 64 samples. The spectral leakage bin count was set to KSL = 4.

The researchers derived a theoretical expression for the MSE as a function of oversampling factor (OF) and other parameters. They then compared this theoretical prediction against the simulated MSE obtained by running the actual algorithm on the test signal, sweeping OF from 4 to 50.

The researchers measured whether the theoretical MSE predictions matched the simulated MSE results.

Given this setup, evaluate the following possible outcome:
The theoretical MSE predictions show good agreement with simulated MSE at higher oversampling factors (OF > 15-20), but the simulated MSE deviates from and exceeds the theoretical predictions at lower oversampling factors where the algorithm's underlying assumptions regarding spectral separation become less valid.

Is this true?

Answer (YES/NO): NO